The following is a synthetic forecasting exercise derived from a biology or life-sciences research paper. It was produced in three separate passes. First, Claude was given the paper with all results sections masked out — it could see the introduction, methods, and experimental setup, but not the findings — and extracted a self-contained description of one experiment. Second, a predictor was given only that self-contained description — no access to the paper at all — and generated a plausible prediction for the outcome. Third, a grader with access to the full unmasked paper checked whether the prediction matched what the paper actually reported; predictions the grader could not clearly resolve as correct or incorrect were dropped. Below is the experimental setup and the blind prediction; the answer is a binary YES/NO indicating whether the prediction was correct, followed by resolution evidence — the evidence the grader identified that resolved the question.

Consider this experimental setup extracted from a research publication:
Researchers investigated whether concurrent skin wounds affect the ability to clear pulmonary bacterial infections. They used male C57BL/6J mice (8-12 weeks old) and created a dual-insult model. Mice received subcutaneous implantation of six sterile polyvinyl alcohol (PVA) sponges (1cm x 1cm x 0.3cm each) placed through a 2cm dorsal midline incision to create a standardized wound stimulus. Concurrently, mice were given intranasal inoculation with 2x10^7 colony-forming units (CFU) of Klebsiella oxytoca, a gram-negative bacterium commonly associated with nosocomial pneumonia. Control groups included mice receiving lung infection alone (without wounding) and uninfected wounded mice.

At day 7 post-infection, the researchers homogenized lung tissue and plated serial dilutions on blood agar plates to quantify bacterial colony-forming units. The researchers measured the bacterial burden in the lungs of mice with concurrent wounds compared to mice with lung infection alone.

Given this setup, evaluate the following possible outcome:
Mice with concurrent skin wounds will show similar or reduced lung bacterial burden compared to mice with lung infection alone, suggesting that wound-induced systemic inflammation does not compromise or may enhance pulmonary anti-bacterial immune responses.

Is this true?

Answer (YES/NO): YES